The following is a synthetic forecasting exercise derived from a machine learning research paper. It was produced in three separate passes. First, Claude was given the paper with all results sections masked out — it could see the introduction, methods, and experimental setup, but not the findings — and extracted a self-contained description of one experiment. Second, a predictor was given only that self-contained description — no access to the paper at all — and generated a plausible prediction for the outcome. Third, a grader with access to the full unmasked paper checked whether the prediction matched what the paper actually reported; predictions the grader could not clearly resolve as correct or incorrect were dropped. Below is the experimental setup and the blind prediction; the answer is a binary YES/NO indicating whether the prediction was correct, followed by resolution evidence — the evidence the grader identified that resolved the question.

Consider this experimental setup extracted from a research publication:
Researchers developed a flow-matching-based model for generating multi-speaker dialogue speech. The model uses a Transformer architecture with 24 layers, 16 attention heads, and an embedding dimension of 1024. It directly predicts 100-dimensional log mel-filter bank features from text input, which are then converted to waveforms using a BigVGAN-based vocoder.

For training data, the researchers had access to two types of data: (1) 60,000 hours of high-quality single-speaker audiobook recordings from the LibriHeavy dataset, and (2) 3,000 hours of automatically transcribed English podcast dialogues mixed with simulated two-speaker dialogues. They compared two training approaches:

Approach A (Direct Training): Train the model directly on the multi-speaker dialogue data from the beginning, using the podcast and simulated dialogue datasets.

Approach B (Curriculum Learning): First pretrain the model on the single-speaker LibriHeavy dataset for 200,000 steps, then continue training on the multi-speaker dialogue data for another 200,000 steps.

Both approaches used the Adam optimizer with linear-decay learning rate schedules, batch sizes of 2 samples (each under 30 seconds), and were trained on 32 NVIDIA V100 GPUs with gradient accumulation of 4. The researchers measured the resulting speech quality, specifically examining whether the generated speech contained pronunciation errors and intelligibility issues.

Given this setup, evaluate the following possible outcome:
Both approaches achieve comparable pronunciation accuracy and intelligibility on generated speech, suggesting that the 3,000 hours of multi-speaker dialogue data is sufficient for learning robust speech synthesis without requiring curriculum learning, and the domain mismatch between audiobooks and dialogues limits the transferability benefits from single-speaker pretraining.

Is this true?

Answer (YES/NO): NO